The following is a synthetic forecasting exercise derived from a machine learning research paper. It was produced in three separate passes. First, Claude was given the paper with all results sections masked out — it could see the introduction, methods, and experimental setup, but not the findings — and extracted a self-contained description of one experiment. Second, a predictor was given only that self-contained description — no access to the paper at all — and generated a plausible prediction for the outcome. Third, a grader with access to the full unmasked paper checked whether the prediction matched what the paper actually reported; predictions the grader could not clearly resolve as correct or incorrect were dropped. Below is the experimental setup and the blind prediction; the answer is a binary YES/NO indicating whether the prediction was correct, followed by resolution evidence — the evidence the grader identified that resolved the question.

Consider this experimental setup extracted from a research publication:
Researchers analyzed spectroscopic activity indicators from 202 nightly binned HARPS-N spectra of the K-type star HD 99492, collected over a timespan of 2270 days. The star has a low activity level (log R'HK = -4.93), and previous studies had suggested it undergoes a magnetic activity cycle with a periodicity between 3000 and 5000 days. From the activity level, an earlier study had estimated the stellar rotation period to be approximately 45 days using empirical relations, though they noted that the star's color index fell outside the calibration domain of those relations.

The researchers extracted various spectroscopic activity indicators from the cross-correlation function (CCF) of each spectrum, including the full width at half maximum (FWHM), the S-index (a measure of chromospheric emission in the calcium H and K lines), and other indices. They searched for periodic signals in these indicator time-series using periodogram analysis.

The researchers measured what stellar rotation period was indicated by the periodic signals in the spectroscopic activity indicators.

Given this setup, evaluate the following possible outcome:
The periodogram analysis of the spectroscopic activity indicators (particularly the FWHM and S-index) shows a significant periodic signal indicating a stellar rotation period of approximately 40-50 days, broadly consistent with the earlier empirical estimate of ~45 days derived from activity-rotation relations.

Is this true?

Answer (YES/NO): YES